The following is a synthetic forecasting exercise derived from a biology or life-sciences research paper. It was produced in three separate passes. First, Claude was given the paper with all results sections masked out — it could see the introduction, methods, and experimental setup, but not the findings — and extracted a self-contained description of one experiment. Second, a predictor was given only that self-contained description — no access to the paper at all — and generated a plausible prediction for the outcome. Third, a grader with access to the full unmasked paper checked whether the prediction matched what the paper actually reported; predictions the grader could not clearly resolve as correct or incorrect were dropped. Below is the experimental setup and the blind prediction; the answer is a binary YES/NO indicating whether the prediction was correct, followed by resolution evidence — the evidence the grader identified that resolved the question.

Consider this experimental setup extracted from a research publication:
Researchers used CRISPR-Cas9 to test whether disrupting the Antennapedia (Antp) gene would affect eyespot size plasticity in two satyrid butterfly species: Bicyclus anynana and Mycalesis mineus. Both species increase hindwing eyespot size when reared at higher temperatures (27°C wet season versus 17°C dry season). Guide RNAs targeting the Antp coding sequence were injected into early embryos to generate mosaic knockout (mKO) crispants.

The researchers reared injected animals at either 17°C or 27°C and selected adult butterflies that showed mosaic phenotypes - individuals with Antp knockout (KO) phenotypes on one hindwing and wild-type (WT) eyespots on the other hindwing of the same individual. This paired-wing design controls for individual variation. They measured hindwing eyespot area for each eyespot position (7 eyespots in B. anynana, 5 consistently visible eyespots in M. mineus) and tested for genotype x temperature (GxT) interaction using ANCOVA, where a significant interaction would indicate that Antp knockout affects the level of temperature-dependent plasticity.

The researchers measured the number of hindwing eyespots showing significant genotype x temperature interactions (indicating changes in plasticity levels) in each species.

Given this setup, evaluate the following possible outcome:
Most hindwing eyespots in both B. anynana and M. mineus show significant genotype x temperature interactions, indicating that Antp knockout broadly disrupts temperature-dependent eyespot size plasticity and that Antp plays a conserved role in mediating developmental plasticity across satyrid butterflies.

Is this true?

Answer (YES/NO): NO